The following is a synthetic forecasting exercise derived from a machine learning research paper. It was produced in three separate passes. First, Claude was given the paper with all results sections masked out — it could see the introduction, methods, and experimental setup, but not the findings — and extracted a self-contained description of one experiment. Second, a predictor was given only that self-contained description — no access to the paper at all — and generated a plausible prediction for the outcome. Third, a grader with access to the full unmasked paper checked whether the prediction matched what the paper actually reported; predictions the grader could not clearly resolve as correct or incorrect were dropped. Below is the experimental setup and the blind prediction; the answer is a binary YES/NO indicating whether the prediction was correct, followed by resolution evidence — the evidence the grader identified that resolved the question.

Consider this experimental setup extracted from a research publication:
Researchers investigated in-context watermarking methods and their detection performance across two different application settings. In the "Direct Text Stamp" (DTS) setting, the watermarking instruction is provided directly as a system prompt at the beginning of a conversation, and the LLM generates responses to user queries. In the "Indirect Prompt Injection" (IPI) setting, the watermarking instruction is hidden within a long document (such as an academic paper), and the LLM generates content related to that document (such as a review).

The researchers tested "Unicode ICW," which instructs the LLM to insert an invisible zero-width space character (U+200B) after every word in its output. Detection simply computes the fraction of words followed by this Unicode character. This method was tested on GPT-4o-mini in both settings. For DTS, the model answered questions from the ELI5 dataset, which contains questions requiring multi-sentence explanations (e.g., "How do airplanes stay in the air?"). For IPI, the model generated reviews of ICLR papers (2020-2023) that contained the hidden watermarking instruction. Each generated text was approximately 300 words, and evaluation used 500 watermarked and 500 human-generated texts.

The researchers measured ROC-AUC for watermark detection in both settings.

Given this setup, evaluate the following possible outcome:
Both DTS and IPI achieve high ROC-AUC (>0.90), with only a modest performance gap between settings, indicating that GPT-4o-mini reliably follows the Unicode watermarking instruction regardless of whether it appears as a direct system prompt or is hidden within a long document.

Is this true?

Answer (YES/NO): NO